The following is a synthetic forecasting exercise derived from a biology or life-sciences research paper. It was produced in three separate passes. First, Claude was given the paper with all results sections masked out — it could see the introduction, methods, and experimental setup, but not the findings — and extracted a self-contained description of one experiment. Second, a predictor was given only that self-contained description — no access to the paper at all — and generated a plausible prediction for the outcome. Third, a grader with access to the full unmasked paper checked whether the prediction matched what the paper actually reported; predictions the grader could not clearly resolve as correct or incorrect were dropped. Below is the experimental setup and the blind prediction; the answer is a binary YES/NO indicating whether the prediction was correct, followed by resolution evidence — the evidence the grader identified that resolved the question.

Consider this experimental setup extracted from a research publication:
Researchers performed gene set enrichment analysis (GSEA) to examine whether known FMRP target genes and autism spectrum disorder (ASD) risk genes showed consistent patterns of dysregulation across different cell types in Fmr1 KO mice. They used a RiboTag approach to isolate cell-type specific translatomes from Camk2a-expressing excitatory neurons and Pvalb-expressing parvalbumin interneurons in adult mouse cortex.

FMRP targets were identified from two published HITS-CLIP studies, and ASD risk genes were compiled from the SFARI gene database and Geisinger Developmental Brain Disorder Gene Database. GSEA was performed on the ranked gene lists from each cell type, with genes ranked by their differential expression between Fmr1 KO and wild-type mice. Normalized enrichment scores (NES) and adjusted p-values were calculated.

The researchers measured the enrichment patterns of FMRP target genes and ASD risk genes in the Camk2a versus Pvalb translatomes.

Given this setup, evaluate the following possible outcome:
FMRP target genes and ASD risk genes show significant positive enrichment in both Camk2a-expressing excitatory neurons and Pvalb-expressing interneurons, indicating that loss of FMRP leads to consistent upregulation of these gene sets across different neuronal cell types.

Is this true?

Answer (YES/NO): NO